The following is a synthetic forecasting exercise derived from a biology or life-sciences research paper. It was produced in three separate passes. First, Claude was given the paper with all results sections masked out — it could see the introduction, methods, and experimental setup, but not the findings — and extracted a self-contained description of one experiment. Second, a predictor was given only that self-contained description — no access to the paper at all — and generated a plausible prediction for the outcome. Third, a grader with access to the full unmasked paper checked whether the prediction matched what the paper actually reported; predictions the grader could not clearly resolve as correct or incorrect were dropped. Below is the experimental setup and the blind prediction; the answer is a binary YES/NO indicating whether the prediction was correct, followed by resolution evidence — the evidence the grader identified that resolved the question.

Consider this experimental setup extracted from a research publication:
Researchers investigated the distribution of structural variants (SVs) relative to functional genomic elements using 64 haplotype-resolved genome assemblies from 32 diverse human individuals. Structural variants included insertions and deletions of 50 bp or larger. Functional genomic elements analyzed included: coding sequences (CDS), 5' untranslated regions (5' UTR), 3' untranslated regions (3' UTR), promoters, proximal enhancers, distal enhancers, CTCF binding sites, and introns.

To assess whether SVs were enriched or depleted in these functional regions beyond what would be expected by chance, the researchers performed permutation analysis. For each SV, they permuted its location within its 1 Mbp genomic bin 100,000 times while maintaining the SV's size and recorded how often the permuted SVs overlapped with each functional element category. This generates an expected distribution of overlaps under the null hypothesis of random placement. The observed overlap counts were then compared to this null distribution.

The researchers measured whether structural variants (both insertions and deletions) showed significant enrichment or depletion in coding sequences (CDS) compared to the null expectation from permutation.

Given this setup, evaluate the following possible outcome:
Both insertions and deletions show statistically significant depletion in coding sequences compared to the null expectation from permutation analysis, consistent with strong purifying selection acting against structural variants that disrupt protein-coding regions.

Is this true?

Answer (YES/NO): YES